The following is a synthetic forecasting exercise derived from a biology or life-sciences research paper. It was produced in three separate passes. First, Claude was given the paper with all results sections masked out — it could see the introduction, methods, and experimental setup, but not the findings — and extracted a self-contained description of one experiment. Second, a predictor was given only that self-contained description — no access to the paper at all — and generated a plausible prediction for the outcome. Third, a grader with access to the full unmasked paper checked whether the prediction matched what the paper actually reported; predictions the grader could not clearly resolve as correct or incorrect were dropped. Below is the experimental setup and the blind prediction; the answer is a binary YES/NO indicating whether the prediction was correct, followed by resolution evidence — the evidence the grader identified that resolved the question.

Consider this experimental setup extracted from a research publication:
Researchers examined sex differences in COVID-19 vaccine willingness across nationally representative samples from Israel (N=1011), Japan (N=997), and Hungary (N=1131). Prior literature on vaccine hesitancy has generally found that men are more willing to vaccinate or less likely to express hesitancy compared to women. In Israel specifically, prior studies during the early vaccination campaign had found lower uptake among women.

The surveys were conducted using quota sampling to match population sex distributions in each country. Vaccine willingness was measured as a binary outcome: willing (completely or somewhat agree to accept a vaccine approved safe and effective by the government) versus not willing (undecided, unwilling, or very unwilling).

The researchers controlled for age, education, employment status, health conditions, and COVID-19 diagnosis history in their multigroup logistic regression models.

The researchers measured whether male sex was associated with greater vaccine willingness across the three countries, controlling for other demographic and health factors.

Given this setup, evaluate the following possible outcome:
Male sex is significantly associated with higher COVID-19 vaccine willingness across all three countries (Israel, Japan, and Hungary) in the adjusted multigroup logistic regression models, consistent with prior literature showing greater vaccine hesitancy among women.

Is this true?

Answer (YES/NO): NO